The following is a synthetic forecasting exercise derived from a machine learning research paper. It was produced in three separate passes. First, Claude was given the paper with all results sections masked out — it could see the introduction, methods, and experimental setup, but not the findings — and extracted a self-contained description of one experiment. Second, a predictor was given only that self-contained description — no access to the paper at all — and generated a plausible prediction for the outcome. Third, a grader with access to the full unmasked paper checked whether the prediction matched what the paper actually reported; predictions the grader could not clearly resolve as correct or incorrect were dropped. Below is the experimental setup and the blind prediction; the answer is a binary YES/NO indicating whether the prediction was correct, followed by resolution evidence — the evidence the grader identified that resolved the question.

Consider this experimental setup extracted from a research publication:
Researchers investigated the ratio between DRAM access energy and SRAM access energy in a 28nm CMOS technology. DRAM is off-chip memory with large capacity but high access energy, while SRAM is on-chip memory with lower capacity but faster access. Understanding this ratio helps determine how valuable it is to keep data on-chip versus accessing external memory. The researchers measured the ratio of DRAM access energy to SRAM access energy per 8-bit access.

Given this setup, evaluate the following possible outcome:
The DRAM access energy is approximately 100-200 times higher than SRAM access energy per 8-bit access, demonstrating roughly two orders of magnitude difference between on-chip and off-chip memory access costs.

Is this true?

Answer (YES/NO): NO